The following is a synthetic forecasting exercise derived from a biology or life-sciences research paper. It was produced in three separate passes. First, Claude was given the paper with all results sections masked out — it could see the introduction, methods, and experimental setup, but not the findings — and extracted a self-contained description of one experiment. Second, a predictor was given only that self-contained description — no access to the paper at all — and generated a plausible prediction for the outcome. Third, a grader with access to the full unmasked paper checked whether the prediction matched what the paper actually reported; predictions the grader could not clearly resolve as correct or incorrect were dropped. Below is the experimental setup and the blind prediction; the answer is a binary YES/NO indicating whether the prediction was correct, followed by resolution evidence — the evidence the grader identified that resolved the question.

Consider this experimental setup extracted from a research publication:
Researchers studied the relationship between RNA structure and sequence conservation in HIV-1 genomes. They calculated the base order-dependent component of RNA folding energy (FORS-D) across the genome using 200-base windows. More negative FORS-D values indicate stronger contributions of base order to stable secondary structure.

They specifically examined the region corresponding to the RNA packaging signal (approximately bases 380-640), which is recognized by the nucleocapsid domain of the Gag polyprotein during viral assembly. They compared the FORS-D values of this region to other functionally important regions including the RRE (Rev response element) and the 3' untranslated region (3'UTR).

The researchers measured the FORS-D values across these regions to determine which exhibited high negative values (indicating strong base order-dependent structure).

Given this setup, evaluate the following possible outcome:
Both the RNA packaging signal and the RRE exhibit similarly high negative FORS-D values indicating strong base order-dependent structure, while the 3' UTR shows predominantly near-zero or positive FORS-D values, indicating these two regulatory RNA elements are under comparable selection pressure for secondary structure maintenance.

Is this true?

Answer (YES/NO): NO